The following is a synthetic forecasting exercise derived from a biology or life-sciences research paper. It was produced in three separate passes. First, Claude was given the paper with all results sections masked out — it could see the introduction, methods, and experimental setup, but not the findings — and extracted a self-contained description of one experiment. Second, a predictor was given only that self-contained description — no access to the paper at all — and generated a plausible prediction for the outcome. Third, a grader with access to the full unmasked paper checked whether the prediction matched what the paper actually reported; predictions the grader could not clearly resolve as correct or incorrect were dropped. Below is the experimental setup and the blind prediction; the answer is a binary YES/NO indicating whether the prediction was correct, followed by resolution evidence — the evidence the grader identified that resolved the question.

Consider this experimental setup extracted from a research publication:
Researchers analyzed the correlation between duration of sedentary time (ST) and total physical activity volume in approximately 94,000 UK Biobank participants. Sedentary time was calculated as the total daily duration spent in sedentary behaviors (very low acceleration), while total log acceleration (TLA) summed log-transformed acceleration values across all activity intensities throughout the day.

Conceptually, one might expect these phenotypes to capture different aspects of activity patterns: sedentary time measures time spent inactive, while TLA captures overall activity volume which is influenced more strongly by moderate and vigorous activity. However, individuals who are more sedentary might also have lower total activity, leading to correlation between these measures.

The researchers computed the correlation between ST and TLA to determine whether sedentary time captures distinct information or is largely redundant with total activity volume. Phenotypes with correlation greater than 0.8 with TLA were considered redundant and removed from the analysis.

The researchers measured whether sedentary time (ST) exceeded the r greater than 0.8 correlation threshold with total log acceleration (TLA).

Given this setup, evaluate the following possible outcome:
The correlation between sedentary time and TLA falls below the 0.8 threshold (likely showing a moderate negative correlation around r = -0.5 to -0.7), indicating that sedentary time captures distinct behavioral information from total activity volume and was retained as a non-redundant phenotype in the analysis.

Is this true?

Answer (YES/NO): NO